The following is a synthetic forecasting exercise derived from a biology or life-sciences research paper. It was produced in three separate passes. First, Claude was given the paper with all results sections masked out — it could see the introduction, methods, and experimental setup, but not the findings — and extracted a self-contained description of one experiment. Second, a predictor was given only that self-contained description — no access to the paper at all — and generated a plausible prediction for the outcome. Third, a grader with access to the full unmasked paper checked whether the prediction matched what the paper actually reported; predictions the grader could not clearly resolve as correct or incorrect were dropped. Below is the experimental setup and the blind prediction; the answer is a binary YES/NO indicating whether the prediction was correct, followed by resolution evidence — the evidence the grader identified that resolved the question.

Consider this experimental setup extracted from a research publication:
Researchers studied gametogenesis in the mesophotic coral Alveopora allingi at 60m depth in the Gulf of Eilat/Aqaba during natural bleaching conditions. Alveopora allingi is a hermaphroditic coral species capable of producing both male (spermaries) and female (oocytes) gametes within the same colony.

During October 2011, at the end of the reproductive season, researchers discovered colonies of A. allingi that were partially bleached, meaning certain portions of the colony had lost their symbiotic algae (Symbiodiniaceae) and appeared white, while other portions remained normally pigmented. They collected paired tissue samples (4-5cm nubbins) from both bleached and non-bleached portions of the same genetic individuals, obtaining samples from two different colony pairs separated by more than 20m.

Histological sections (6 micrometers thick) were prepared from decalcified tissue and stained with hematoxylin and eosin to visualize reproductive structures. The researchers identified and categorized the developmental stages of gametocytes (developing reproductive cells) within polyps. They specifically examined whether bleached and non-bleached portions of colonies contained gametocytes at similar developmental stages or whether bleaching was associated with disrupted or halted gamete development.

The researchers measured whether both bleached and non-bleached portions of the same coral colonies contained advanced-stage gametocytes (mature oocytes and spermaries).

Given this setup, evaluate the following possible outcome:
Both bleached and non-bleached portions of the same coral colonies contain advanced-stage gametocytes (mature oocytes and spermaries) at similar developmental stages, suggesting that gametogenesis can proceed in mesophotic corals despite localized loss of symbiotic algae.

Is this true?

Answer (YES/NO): NO